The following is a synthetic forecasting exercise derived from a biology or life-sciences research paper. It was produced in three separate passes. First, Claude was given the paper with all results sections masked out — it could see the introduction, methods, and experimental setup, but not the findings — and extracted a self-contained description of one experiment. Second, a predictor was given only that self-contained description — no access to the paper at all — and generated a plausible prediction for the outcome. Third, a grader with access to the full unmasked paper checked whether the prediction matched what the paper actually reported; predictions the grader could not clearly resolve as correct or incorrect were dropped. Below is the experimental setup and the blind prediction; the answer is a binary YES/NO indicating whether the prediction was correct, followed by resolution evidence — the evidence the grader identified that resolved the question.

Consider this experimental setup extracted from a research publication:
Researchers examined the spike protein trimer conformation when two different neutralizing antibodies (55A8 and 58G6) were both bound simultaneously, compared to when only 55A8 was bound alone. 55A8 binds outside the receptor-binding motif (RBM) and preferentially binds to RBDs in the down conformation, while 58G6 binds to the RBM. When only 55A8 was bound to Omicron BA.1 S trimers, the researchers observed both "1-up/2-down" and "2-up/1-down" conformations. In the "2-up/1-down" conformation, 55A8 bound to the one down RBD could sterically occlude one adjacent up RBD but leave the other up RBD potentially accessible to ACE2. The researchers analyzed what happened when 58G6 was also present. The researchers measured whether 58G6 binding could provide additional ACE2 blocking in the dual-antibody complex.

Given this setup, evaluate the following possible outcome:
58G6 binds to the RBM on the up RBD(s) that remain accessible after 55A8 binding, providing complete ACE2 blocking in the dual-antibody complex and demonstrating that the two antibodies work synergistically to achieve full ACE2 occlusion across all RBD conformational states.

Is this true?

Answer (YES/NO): YES